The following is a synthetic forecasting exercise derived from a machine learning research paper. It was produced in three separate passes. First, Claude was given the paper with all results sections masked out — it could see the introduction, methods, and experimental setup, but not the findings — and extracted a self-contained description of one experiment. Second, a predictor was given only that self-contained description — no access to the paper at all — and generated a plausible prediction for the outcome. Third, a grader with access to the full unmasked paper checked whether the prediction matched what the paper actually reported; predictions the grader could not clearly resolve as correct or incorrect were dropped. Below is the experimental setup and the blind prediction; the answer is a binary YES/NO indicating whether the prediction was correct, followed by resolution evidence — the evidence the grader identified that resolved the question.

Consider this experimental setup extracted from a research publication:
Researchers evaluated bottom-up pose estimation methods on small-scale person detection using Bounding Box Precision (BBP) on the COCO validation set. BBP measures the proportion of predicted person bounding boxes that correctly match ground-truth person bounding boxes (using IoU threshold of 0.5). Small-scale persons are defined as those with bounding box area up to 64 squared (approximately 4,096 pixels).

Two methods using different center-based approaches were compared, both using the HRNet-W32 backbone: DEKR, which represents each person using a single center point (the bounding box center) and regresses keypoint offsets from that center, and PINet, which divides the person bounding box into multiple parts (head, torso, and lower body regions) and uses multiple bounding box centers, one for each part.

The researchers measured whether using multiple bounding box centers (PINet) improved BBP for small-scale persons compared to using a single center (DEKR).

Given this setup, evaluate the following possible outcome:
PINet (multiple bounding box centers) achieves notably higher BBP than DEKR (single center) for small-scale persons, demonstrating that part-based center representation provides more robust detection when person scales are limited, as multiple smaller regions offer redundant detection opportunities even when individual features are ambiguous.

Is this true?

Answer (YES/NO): NO